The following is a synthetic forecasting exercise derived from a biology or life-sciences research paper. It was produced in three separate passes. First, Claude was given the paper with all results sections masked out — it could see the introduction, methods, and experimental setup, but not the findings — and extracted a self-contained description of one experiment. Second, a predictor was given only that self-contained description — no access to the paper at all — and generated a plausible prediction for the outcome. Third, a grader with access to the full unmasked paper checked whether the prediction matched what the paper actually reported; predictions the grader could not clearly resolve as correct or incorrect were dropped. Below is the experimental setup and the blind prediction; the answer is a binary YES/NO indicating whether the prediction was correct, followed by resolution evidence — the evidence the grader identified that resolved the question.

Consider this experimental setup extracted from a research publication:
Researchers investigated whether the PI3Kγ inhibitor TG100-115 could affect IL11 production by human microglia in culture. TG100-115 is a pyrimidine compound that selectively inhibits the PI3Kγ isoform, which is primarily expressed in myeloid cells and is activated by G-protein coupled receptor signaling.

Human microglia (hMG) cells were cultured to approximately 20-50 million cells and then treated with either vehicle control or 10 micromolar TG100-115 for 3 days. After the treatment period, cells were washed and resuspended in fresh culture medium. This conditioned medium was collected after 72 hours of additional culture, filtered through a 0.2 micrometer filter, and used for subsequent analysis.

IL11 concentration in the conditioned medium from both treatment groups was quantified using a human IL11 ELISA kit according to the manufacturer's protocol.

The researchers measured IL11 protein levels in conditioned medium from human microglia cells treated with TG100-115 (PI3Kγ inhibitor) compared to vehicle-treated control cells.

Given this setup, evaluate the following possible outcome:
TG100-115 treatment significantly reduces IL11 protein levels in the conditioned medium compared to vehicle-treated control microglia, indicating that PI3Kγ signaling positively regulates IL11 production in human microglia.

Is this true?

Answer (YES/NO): YES